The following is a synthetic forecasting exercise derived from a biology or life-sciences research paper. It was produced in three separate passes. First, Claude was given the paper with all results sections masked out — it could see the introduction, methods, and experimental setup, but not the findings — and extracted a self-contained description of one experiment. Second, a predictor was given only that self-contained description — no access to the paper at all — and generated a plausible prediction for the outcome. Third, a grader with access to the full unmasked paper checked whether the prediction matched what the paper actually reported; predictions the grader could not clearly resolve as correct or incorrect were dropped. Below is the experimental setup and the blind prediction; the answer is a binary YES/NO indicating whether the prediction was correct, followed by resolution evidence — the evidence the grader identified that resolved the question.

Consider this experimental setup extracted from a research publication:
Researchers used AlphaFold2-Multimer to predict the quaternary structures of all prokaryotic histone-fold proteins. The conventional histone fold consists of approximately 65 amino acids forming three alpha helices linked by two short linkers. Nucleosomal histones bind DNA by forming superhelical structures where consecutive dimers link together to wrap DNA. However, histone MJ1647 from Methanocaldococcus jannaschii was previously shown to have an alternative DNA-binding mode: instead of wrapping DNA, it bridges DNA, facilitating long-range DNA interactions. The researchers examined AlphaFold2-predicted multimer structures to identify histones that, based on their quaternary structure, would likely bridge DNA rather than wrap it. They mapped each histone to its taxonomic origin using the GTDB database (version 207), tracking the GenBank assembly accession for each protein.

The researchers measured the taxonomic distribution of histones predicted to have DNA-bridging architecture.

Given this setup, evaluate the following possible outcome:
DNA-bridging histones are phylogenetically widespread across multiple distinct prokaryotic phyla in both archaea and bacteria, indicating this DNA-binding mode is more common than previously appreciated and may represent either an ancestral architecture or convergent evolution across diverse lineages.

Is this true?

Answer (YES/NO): NO